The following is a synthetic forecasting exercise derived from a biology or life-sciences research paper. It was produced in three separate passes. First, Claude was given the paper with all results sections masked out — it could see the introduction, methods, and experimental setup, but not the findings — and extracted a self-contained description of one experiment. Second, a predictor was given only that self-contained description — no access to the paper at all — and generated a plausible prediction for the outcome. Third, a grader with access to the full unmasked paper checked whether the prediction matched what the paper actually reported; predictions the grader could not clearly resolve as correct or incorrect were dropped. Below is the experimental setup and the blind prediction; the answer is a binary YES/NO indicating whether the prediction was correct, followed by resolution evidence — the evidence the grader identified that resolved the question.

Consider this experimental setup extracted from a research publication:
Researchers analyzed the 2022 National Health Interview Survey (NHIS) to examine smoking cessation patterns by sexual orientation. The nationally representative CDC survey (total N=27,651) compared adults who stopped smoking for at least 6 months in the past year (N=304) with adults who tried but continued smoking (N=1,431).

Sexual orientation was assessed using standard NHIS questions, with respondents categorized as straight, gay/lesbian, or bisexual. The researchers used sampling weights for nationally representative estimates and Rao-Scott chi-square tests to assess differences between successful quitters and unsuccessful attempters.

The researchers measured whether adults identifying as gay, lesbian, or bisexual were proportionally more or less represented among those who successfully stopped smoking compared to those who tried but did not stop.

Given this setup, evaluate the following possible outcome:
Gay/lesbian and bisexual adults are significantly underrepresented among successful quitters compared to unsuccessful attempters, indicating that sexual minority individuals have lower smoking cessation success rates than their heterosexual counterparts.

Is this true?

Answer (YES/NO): NO